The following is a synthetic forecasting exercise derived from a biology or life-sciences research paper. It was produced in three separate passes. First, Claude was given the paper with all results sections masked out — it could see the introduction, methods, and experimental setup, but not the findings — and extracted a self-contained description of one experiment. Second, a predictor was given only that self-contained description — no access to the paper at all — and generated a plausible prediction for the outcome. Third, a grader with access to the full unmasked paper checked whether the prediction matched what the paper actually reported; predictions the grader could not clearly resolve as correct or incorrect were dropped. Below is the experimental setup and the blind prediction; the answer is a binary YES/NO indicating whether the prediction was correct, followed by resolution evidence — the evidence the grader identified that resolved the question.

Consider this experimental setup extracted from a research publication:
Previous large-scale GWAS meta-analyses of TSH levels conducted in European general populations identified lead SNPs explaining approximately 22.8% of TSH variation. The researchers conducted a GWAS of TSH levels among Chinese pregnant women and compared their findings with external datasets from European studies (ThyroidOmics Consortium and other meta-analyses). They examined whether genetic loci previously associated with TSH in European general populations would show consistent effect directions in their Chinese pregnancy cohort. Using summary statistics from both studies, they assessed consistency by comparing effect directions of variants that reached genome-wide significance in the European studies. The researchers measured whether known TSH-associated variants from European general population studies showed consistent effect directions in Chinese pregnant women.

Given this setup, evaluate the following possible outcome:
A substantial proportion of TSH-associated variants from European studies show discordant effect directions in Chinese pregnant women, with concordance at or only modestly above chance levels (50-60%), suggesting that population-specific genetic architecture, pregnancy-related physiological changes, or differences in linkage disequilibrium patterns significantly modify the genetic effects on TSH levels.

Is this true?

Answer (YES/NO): NO